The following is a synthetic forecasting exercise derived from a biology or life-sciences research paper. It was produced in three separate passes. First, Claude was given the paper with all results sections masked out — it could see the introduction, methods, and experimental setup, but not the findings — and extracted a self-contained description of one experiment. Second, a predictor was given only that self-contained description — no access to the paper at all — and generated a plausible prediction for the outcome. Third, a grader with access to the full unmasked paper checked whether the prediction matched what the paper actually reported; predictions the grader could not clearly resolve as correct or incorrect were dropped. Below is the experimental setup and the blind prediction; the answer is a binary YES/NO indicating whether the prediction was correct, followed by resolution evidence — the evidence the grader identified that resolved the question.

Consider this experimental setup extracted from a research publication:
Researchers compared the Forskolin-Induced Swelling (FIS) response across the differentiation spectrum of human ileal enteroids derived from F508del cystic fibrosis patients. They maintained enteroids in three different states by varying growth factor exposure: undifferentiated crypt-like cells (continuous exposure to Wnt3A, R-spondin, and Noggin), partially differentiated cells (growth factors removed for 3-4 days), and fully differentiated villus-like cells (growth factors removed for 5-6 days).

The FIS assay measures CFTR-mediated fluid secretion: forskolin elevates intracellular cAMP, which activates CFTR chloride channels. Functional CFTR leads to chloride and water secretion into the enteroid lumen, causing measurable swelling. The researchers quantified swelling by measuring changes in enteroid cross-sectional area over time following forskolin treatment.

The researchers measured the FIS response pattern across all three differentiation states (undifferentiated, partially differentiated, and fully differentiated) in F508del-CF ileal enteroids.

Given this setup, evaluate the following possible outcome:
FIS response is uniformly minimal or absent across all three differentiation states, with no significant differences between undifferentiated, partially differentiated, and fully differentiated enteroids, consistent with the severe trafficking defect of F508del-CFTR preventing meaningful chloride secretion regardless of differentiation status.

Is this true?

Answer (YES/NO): NO